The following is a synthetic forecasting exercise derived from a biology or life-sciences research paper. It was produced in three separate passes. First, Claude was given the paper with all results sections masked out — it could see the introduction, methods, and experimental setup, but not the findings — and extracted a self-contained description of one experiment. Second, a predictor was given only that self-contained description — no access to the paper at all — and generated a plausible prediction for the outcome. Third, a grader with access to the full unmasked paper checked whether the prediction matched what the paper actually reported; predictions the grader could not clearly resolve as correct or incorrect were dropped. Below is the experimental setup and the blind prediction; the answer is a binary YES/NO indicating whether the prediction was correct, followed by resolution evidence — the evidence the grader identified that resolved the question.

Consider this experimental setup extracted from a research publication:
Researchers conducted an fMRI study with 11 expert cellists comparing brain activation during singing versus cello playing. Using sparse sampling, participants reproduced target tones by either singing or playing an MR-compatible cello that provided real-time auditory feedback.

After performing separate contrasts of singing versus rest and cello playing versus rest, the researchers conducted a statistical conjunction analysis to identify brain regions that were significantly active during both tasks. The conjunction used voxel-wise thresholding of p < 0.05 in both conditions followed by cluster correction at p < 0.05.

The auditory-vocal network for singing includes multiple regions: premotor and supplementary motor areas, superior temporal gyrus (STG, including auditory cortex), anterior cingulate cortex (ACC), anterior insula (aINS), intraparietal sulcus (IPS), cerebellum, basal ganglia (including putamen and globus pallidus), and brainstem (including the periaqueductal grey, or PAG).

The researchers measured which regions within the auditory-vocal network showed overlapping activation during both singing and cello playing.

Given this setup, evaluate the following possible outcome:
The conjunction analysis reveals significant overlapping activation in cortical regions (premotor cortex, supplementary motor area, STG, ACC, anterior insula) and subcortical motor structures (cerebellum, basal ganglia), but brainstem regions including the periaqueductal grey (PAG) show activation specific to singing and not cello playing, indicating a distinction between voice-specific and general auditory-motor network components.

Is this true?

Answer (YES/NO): NO